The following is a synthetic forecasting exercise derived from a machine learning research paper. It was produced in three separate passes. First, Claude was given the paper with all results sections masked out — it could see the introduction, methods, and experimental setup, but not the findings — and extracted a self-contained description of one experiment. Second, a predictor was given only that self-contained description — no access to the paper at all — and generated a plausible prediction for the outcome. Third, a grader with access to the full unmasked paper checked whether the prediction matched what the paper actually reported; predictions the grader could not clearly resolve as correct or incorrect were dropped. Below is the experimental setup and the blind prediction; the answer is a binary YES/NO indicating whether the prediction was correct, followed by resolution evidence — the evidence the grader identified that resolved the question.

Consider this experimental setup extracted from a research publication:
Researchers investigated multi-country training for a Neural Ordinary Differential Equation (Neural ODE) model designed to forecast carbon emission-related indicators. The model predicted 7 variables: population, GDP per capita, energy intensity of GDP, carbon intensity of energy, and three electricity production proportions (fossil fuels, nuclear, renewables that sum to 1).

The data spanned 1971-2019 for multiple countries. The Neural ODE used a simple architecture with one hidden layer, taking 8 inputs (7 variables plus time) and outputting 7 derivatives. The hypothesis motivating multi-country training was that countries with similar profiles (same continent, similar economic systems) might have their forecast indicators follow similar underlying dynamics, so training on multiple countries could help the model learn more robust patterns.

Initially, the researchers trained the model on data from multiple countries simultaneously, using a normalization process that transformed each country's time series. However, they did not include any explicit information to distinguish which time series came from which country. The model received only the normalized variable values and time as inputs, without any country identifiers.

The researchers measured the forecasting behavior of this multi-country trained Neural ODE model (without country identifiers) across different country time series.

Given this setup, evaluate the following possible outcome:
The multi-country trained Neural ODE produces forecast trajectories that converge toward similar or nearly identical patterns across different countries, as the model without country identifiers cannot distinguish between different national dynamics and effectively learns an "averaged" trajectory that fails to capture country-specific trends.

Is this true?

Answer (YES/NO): YES